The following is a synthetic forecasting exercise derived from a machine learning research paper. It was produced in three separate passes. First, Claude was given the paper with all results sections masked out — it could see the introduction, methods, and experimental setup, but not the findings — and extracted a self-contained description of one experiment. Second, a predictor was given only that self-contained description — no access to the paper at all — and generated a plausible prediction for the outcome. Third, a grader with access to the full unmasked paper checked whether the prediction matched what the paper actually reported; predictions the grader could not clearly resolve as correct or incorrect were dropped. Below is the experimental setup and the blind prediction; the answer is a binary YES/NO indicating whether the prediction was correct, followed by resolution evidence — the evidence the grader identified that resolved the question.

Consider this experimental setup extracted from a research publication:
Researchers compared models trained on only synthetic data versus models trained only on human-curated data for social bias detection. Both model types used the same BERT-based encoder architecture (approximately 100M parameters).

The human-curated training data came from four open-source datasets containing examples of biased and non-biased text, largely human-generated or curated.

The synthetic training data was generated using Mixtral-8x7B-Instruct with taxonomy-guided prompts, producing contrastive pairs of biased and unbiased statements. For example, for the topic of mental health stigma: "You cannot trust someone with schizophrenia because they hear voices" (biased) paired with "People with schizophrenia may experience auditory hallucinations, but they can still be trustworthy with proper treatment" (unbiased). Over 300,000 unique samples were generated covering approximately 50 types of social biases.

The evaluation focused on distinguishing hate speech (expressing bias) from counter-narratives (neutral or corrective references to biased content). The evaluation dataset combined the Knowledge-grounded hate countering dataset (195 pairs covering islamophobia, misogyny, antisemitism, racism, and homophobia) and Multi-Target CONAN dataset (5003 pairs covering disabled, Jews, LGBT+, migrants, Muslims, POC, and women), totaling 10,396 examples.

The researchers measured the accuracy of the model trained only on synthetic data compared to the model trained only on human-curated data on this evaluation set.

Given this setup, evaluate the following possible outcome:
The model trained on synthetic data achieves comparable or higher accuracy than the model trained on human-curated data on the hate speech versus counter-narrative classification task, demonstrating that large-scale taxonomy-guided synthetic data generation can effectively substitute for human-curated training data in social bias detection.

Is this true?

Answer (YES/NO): YES